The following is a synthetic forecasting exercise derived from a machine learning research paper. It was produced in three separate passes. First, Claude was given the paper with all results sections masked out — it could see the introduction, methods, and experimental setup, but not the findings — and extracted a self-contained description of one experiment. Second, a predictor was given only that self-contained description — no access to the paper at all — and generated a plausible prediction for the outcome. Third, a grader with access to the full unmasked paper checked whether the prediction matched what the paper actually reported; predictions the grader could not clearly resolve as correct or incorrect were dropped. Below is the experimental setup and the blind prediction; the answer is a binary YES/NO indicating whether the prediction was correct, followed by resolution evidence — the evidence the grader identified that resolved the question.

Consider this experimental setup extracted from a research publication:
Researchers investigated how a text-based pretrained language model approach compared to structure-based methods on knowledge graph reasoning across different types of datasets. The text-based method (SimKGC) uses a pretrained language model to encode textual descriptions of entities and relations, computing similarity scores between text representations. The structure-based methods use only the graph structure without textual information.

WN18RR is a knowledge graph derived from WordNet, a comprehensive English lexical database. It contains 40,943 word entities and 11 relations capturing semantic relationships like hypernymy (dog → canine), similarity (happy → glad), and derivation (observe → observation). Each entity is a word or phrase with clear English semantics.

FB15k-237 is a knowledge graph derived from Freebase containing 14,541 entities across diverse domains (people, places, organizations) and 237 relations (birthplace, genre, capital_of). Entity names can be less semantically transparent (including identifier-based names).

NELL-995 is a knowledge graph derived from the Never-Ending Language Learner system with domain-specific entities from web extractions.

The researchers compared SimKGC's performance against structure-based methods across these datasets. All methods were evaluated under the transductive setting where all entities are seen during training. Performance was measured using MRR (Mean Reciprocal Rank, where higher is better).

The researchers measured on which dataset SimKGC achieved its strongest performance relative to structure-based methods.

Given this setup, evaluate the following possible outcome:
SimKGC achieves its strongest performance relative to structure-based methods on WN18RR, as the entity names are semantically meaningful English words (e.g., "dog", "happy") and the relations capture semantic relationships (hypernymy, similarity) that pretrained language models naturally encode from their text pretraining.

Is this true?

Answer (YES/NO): YES